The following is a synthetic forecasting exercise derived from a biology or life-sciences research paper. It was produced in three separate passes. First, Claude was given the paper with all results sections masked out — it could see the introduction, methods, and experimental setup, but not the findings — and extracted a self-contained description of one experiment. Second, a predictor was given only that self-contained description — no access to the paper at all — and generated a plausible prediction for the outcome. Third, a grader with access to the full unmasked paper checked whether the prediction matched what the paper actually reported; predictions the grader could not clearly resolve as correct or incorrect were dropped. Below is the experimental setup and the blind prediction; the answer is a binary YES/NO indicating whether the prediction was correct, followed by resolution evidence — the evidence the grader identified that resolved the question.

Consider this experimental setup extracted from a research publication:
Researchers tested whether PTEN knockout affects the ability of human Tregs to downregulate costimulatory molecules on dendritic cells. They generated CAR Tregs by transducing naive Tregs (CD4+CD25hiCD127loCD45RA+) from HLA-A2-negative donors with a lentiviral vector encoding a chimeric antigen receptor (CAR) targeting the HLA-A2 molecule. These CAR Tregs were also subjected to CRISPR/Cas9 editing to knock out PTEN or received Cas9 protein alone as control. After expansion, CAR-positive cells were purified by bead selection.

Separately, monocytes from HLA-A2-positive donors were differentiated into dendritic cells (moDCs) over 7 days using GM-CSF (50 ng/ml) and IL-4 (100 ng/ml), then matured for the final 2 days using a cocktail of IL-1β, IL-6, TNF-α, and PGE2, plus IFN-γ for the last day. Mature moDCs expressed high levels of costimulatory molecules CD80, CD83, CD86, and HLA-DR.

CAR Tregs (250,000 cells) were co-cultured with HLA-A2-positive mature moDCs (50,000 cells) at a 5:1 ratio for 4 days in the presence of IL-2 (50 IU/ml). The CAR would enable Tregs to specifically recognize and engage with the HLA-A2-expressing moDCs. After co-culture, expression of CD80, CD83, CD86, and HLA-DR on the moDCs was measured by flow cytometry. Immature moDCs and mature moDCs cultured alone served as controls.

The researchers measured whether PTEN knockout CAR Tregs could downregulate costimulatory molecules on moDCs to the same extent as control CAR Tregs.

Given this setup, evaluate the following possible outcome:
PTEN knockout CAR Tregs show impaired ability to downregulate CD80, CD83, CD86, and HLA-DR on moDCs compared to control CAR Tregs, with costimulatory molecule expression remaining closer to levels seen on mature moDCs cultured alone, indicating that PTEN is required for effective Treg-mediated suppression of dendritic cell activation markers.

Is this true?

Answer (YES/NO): NO